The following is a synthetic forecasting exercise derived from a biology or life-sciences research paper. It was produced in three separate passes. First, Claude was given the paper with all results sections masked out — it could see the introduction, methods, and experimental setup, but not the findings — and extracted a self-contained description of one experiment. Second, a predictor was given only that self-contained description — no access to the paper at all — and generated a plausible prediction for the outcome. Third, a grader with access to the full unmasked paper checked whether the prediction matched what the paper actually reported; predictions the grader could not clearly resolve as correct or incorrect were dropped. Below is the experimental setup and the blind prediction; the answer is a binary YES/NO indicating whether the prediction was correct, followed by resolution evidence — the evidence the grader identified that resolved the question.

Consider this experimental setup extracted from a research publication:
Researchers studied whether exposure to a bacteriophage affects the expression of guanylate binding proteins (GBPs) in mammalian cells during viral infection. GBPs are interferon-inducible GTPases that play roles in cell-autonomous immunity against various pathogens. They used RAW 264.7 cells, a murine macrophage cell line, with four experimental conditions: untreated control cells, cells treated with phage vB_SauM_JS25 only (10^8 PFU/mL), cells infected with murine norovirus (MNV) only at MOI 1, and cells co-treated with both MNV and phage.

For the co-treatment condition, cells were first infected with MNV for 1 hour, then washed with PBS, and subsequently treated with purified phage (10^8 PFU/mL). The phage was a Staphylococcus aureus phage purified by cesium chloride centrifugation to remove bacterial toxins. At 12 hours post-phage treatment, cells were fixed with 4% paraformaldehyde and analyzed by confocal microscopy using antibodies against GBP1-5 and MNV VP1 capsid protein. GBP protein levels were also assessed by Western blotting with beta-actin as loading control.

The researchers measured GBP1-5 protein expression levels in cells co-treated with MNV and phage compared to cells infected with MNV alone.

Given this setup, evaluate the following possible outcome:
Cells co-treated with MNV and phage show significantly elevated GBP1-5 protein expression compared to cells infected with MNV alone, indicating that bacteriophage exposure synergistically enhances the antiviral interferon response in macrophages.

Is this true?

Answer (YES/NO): YES